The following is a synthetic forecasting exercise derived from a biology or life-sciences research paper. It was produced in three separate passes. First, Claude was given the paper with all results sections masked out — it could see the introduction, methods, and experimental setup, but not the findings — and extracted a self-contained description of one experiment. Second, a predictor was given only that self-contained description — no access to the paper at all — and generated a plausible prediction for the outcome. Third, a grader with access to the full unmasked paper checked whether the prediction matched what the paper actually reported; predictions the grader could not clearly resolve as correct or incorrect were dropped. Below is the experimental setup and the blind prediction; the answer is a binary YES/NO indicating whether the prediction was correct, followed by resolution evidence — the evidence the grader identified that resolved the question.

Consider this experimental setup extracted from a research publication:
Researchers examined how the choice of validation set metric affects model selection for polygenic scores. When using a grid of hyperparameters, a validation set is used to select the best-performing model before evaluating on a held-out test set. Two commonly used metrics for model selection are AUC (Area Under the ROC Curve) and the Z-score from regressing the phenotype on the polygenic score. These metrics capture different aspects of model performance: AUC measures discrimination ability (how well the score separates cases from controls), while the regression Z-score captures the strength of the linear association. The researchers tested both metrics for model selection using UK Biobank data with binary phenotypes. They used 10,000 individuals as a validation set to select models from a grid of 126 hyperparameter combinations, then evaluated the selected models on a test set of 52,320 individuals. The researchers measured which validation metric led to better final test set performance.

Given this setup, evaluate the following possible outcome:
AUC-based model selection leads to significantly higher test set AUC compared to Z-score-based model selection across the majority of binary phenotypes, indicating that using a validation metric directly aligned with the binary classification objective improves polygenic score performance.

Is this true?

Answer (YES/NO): NO